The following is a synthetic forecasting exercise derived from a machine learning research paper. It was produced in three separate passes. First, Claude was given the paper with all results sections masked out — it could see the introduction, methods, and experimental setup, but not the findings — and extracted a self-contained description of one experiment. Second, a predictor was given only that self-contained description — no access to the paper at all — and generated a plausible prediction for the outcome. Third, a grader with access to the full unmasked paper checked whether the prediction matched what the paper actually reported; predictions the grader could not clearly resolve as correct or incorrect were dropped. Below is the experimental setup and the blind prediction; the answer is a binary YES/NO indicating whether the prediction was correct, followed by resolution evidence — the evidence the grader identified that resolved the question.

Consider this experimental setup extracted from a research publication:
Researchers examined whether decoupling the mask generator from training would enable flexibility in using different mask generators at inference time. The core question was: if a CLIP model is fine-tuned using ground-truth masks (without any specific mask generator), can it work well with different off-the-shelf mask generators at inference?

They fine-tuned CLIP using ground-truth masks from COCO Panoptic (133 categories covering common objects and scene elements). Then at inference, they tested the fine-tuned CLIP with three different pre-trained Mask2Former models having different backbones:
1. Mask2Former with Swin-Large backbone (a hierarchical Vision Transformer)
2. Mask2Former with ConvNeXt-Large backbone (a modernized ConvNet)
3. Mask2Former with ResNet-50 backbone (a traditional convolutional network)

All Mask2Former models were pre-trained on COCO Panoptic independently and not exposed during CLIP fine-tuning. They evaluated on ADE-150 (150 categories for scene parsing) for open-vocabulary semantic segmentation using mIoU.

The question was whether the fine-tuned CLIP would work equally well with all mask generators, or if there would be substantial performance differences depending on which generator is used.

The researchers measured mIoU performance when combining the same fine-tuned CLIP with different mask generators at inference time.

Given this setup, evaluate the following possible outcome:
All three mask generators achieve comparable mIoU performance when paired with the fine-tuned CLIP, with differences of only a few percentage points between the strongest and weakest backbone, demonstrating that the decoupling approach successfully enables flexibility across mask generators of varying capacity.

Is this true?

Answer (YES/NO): NO